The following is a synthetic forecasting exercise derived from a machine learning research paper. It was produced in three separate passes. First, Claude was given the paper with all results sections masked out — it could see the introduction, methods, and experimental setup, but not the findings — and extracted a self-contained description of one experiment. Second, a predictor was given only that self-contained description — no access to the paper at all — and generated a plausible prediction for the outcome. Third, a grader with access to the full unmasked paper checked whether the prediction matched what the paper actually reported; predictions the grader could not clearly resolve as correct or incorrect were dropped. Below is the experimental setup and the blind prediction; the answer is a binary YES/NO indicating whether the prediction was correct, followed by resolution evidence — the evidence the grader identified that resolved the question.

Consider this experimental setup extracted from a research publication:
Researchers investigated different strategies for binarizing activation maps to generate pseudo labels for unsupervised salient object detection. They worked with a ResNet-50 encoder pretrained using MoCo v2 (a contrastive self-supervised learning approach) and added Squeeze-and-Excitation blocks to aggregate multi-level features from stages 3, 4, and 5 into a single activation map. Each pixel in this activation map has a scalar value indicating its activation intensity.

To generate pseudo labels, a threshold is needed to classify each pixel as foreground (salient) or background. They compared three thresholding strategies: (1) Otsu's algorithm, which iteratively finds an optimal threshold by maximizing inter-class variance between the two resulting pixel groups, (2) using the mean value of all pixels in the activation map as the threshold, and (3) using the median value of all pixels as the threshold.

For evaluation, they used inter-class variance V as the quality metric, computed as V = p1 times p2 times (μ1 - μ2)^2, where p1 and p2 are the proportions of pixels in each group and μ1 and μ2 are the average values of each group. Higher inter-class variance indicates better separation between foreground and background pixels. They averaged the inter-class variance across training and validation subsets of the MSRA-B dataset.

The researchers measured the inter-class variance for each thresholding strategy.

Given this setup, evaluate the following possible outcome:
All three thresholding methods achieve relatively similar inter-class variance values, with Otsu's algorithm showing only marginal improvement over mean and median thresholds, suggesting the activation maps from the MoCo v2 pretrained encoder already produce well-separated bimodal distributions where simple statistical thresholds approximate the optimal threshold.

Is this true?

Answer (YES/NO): YES